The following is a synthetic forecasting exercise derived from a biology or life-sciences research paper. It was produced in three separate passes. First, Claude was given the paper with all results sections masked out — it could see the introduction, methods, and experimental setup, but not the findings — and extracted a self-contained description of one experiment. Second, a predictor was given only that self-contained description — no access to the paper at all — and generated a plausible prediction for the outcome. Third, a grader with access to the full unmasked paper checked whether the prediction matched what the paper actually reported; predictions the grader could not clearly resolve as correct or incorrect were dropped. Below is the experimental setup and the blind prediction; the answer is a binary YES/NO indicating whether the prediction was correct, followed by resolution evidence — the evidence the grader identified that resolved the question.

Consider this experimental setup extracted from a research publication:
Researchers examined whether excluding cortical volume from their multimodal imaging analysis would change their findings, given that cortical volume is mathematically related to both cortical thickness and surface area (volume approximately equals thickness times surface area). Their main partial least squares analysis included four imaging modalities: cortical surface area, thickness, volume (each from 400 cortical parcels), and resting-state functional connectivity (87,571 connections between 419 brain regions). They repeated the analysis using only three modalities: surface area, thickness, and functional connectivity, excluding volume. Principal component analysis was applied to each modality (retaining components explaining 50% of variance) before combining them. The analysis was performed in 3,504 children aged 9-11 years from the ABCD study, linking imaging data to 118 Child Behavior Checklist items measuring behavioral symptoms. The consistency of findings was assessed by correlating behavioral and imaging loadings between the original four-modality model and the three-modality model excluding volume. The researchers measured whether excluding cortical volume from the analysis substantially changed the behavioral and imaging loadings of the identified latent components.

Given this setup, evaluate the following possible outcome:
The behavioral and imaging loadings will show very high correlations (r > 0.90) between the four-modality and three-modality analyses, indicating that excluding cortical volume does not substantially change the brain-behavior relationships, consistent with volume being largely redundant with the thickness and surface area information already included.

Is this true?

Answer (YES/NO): NO